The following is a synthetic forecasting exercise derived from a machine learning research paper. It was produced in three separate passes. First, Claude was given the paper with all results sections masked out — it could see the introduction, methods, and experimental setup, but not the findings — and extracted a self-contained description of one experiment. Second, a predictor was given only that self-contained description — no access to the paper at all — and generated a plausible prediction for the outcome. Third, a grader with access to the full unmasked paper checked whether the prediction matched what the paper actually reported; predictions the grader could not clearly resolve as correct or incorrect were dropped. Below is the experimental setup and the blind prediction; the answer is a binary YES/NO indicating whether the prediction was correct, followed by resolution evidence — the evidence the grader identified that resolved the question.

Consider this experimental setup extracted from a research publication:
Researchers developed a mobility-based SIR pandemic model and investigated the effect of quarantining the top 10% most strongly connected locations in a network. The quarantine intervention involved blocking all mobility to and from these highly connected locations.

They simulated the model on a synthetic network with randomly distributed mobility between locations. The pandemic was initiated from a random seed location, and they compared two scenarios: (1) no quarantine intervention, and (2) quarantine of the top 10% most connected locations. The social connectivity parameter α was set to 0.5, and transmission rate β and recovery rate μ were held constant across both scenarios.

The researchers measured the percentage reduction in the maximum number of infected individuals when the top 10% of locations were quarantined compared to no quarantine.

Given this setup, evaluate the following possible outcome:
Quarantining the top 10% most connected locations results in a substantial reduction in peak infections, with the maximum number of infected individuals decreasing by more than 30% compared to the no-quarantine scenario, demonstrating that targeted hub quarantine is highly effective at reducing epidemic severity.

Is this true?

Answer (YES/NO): NO